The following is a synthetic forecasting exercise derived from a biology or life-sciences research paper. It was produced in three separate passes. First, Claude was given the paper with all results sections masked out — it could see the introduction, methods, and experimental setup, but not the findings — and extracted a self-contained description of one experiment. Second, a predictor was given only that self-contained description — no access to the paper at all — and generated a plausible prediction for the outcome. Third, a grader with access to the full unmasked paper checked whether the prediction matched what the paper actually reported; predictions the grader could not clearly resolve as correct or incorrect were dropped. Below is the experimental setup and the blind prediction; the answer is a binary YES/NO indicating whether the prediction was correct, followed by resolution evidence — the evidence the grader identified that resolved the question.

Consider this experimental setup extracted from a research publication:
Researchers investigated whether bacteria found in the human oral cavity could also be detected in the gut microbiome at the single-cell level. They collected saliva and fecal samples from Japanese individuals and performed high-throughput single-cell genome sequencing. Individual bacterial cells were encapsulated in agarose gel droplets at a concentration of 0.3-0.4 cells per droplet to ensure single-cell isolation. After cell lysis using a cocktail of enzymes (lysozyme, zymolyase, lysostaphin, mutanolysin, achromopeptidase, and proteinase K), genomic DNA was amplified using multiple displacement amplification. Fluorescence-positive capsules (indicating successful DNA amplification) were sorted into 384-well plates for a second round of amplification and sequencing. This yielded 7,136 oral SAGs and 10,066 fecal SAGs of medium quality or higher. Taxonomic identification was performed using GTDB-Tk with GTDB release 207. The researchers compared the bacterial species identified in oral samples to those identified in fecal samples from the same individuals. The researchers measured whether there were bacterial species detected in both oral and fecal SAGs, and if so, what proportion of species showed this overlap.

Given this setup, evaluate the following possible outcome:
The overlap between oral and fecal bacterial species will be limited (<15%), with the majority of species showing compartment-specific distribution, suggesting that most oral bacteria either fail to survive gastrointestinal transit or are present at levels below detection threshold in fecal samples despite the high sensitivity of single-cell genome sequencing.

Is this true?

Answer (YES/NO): YES